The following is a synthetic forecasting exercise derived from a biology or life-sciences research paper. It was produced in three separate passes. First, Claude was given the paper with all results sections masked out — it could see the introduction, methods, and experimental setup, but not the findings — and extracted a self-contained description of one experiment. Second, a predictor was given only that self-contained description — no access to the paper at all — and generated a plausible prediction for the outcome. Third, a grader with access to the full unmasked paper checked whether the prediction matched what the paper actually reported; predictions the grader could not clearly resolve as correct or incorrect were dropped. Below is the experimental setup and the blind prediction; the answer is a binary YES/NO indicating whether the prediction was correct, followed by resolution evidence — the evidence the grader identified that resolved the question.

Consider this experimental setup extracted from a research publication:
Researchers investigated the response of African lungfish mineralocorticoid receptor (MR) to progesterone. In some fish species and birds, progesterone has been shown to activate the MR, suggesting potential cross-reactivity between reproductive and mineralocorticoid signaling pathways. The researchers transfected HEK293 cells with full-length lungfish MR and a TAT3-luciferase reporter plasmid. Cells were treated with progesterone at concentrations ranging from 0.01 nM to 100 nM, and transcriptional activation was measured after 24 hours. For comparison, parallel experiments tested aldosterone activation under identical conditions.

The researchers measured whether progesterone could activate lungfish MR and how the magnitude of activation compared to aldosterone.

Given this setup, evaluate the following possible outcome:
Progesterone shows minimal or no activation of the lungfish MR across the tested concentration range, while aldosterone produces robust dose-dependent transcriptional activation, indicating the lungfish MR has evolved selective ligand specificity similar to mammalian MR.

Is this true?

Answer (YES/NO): NO